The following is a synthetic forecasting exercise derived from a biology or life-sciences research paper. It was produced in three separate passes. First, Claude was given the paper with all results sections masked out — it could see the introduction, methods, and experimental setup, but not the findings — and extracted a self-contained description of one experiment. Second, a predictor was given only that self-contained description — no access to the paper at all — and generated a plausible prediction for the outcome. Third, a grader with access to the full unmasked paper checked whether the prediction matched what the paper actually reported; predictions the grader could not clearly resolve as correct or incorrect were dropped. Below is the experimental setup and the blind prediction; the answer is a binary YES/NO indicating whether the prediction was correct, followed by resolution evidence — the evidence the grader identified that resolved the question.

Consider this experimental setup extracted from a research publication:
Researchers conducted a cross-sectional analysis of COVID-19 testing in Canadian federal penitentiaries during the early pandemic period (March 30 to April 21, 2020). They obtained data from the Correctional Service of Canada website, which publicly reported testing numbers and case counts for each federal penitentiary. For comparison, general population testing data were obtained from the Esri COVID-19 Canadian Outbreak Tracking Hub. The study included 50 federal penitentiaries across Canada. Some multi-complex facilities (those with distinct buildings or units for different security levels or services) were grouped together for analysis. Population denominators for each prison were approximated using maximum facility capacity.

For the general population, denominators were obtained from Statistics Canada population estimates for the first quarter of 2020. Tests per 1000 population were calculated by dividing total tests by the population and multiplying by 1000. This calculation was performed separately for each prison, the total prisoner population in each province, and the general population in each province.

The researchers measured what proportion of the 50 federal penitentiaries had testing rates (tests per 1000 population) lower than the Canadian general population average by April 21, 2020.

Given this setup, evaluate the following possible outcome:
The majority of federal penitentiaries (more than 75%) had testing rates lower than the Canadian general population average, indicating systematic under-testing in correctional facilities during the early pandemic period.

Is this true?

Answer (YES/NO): NO